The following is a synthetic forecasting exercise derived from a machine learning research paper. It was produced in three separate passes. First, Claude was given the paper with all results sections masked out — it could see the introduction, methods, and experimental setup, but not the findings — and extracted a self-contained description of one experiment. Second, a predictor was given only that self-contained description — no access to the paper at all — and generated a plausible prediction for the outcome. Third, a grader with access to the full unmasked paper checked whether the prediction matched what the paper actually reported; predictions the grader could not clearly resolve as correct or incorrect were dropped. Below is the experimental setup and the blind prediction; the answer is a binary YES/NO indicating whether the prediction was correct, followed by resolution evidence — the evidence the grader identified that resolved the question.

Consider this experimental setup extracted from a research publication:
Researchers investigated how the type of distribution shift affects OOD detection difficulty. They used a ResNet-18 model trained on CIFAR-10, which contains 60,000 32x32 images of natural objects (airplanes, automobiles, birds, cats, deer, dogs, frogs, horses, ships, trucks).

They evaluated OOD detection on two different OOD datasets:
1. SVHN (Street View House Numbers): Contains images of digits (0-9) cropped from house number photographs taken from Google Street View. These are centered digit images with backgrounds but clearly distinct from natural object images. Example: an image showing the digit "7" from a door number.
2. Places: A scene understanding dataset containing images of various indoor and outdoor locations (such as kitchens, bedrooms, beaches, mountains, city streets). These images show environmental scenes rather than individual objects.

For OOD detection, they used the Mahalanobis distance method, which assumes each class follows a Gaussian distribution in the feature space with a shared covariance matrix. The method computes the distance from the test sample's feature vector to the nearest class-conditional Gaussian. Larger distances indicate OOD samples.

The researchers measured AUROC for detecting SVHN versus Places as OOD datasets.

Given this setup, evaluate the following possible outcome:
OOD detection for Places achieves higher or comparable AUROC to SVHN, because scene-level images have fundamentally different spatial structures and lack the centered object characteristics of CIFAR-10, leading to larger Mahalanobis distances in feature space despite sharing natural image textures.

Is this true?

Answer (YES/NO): NO